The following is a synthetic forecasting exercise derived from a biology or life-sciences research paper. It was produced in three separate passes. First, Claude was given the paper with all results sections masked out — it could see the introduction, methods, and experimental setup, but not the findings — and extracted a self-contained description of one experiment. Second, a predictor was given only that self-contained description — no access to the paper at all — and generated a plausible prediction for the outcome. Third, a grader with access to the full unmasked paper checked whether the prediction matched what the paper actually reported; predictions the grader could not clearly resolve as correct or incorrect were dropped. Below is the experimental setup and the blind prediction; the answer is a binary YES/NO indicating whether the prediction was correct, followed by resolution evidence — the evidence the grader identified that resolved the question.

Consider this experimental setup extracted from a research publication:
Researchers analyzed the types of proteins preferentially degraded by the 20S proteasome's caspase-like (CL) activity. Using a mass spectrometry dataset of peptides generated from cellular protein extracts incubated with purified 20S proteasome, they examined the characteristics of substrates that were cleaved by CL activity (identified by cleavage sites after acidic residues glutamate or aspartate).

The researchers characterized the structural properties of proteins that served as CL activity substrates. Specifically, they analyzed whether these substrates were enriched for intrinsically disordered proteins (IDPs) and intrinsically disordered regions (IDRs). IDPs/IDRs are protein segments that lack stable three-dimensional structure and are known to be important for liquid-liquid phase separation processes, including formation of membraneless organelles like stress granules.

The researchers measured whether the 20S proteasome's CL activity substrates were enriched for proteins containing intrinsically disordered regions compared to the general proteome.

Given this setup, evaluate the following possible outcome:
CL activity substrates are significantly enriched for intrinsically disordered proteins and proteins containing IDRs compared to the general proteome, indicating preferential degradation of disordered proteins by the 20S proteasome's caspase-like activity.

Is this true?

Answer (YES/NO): YES